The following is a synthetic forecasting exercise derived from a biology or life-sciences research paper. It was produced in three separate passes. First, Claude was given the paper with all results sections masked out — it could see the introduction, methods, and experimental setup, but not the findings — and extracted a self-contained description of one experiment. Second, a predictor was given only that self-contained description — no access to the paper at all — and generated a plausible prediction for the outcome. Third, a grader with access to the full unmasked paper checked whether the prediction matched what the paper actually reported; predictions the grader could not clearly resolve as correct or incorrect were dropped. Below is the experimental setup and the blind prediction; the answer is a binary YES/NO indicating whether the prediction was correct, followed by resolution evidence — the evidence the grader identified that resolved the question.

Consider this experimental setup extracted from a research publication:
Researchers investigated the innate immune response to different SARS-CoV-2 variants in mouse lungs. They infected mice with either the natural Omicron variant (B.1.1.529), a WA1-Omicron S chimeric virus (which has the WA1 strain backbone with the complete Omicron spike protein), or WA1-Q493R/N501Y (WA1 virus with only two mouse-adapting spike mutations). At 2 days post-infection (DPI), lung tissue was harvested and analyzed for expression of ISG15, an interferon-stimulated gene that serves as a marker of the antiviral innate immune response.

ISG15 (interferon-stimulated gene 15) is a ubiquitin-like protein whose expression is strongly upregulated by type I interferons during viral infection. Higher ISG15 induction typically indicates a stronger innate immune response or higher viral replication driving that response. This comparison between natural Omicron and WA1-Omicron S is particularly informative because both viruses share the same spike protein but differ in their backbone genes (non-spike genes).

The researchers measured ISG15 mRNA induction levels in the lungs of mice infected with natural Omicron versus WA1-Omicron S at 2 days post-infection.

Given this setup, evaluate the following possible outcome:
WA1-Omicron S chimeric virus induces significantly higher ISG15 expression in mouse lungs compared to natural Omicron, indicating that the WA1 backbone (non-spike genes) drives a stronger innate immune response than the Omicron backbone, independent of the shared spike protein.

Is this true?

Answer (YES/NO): YES